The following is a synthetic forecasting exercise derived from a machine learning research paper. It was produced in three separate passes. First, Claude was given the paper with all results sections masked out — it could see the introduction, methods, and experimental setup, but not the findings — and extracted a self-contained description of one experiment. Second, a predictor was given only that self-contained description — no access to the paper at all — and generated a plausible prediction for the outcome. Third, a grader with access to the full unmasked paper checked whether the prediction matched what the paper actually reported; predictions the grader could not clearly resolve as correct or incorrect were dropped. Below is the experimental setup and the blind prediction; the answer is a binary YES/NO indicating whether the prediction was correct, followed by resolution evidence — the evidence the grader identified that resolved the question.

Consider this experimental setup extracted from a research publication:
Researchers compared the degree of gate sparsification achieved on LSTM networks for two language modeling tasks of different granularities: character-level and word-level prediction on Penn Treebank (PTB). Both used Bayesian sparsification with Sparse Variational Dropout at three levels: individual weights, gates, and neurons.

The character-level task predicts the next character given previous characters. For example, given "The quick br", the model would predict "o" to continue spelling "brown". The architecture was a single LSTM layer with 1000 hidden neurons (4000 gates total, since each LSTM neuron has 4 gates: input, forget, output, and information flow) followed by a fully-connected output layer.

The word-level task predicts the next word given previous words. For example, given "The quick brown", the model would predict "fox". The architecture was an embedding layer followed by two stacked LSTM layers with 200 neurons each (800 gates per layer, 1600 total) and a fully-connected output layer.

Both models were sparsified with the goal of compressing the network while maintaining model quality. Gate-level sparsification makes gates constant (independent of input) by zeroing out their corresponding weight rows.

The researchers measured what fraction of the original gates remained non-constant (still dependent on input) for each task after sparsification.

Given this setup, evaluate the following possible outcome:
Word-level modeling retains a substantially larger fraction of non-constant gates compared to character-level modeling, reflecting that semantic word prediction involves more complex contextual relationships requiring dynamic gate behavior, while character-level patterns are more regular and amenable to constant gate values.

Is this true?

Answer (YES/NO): NO